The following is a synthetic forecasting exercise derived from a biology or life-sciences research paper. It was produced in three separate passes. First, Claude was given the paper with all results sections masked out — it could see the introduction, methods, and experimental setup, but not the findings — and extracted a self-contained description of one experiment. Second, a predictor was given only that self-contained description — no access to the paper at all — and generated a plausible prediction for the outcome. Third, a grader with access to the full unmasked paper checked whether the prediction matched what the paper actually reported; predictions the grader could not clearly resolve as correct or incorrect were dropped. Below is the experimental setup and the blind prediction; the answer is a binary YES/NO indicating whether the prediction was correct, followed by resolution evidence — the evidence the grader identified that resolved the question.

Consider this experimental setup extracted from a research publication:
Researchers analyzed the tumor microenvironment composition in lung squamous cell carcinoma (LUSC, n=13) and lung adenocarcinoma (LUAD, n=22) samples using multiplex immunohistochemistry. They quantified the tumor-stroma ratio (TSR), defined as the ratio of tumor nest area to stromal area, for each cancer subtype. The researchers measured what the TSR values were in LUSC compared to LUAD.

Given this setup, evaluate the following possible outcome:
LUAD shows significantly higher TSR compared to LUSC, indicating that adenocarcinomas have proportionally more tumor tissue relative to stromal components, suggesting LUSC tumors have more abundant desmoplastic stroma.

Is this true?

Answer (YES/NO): NO